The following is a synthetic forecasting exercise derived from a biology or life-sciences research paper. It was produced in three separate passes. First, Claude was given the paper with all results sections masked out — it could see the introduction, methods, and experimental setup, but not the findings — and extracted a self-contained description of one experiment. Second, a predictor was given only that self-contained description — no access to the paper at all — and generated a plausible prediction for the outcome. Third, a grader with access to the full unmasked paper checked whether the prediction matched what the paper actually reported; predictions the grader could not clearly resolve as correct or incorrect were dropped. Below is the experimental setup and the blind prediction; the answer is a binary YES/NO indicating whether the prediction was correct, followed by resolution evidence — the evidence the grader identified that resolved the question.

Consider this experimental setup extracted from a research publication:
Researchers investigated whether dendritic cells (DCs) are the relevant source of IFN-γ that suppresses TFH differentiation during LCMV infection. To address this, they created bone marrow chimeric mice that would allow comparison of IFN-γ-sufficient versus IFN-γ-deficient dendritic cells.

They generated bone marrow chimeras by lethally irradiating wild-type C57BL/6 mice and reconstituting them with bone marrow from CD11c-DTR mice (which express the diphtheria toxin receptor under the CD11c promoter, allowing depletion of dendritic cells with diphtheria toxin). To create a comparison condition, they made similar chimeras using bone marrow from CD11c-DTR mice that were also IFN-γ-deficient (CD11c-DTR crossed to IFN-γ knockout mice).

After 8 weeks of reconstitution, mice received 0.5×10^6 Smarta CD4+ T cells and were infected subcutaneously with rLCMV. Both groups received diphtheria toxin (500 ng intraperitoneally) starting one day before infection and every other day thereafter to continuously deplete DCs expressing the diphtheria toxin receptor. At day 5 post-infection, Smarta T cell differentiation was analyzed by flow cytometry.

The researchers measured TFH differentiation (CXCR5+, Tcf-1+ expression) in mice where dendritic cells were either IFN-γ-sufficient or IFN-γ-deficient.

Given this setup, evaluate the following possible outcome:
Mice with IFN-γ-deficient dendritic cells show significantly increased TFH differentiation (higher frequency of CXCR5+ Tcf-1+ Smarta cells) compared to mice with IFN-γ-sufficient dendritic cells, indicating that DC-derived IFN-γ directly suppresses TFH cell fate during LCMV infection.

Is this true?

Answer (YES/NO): NO